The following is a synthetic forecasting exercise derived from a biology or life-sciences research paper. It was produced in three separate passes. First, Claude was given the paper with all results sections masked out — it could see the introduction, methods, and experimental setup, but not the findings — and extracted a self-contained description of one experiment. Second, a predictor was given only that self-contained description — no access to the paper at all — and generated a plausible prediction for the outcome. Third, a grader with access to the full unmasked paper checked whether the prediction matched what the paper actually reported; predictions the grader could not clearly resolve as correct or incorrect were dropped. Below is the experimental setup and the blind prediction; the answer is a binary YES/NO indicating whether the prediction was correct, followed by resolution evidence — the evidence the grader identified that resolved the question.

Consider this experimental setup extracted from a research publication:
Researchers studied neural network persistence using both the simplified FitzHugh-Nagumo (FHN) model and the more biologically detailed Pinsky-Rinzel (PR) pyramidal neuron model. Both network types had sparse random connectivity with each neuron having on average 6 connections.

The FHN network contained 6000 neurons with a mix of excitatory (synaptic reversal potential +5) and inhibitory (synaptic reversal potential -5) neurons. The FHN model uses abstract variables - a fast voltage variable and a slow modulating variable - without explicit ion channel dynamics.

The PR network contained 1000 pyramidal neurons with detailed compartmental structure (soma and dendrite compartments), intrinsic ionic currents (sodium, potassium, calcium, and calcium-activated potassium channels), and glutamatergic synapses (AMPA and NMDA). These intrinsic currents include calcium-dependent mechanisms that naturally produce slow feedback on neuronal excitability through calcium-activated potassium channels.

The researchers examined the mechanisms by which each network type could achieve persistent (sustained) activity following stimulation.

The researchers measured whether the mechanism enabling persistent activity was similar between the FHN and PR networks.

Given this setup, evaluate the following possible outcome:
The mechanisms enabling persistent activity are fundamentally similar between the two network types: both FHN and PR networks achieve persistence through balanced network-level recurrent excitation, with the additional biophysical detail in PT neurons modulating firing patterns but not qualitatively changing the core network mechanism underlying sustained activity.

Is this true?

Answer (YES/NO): NO